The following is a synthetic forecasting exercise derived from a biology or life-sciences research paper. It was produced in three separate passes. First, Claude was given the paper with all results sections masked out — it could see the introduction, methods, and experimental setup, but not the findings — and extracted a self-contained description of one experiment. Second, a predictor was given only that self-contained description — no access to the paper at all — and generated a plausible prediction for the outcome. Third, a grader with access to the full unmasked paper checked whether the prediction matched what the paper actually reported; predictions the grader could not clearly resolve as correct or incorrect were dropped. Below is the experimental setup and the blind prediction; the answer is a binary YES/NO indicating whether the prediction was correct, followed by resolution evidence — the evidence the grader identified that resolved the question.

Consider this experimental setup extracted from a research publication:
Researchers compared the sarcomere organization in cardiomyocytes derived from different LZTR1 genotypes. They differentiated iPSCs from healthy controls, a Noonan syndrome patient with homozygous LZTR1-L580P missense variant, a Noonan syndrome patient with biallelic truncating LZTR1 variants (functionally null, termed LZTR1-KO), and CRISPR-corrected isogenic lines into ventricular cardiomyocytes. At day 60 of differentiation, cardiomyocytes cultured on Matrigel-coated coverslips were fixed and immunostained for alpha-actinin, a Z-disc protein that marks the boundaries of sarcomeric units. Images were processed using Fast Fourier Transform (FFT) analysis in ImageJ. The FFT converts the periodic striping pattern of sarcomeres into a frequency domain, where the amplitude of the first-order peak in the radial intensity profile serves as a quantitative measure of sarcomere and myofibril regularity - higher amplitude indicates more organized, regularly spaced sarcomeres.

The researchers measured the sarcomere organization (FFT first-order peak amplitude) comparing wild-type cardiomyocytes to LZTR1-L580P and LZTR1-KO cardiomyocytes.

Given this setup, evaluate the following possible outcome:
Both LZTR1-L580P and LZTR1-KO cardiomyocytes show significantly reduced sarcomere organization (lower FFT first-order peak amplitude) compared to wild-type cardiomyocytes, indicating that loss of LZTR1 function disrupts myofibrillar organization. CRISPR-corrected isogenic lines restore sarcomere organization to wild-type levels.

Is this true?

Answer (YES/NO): NO